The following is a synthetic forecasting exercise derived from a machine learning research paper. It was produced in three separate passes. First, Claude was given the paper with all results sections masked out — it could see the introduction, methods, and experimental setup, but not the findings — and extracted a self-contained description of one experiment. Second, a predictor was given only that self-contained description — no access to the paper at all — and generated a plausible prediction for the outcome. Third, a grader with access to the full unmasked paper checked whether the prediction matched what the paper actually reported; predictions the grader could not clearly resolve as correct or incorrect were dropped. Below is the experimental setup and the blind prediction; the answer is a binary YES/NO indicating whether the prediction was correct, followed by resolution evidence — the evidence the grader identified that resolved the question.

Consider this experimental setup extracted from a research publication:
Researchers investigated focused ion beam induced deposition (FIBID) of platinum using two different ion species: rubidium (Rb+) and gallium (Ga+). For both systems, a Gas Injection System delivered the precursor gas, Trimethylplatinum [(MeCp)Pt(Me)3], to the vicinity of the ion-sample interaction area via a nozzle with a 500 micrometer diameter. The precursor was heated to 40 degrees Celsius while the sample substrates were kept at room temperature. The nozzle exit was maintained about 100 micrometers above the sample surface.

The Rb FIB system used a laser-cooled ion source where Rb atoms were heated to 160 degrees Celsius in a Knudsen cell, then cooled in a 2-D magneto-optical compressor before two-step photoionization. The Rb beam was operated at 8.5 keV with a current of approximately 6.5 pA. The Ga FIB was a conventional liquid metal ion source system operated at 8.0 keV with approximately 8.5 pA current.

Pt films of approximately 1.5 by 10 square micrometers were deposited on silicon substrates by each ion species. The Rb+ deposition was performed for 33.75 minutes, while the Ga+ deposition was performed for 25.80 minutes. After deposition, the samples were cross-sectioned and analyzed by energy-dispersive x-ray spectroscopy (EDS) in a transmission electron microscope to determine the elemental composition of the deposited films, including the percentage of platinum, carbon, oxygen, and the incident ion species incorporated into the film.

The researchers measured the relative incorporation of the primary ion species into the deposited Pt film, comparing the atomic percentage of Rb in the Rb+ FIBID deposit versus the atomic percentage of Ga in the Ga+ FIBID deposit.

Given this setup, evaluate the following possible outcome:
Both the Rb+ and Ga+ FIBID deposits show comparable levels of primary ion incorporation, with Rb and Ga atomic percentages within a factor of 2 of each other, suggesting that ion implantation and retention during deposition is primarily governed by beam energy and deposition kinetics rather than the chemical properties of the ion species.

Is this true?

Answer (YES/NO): NO